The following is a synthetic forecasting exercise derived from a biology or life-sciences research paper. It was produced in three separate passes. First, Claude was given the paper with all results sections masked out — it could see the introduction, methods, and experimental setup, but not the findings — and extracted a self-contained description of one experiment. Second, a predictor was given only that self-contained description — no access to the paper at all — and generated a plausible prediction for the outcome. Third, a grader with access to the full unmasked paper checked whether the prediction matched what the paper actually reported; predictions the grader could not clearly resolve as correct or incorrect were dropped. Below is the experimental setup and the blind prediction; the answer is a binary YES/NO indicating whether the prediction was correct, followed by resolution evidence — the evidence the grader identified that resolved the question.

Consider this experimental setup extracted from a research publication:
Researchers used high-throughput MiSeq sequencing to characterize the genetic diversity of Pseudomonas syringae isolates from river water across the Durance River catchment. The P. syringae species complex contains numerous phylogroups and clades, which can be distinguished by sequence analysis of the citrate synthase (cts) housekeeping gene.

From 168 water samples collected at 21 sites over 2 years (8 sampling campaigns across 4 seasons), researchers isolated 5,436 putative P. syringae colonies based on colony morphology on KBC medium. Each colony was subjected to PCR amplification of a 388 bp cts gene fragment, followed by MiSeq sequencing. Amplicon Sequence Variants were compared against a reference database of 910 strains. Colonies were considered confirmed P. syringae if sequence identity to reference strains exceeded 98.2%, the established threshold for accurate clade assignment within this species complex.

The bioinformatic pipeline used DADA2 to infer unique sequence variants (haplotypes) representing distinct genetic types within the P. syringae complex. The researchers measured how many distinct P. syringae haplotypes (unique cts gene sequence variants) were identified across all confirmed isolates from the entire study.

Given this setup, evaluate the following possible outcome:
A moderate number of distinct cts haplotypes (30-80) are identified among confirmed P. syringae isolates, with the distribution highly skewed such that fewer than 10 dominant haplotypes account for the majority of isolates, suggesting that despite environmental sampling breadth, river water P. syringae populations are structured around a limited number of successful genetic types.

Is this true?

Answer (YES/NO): NO